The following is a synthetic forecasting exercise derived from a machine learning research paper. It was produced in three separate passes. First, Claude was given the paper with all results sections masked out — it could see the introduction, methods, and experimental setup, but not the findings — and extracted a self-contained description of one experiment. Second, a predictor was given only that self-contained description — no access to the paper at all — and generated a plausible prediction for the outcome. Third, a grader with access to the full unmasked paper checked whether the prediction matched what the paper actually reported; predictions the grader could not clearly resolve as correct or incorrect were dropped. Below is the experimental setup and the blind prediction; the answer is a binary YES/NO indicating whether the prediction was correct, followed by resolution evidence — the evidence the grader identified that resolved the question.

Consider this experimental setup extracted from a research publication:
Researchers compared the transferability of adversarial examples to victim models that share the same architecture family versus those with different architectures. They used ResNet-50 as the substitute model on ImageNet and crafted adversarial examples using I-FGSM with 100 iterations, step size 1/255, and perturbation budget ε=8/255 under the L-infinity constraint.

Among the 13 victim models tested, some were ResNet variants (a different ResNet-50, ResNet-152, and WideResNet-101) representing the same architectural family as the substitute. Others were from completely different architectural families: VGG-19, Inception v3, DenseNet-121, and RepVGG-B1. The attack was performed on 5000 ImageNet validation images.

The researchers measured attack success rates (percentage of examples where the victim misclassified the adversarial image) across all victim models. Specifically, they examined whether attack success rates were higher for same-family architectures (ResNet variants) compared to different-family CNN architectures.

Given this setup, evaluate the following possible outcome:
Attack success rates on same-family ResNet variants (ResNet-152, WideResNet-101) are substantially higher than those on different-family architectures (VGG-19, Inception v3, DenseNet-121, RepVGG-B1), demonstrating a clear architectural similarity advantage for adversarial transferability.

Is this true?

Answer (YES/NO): NO